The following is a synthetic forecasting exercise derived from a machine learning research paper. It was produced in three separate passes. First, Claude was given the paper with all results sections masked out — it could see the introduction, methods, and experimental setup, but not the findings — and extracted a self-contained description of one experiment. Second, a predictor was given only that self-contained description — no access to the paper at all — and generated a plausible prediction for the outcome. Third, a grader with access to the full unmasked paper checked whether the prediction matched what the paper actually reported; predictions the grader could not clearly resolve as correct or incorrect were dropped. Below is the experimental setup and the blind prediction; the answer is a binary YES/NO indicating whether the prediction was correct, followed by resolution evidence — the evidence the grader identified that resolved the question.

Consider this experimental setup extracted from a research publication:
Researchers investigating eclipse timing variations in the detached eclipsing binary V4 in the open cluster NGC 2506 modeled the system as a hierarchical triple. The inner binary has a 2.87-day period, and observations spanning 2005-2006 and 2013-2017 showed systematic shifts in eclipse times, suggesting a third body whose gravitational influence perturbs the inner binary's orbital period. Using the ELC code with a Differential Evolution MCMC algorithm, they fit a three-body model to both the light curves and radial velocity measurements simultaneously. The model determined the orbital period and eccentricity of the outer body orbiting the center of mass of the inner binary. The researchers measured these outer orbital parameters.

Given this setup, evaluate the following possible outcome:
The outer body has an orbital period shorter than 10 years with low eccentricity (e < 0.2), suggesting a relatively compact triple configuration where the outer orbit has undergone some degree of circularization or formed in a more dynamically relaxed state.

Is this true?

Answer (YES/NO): NO